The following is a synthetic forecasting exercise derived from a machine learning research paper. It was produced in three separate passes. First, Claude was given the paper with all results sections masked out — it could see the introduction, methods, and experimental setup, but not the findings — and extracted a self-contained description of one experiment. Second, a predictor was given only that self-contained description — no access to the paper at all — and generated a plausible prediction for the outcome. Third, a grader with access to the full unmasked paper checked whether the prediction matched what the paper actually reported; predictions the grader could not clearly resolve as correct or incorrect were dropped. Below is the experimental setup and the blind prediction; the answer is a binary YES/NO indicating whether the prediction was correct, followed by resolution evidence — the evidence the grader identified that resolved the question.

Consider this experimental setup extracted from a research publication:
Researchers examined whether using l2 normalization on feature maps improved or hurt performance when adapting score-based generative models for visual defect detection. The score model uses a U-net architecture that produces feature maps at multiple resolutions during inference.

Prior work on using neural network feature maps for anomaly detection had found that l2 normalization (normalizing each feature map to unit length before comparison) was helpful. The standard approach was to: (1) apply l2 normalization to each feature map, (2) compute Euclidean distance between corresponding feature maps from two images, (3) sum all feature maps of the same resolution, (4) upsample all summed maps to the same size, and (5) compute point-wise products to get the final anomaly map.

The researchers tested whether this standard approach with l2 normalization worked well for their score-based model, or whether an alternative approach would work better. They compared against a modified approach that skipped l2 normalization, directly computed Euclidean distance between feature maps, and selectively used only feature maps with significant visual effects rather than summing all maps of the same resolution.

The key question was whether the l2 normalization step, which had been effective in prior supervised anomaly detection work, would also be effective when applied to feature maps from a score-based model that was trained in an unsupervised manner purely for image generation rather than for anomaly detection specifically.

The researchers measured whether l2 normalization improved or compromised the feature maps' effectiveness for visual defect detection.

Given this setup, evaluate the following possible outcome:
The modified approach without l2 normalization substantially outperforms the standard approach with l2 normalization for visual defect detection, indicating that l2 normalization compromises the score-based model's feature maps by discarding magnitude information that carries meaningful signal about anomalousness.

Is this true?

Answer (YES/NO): YES